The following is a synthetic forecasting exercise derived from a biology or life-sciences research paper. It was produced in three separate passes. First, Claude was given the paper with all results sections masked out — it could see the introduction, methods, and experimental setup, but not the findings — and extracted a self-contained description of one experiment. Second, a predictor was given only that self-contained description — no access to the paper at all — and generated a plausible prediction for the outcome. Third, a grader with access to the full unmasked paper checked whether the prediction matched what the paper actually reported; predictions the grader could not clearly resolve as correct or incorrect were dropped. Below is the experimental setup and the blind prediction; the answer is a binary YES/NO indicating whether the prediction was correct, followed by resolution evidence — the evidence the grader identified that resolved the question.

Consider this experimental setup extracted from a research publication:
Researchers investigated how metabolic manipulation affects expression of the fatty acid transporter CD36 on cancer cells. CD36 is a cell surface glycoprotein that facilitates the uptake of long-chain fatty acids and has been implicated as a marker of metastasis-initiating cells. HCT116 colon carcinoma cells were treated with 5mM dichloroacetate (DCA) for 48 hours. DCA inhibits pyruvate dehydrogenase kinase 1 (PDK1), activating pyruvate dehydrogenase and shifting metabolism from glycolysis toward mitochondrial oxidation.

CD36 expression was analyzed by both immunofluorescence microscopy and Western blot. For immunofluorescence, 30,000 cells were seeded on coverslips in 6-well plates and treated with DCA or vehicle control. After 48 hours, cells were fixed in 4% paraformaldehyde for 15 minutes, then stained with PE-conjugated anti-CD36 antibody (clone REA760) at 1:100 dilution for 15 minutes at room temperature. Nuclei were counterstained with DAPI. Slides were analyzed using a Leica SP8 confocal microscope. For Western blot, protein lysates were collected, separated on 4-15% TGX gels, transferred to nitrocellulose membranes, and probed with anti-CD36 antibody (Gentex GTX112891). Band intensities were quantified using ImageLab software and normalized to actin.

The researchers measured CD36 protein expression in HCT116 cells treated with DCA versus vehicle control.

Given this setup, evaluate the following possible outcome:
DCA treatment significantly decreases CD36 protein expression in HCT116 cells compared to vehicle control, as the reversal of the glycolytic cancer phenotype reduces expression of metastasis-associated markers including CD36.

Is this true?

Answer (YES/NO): NO